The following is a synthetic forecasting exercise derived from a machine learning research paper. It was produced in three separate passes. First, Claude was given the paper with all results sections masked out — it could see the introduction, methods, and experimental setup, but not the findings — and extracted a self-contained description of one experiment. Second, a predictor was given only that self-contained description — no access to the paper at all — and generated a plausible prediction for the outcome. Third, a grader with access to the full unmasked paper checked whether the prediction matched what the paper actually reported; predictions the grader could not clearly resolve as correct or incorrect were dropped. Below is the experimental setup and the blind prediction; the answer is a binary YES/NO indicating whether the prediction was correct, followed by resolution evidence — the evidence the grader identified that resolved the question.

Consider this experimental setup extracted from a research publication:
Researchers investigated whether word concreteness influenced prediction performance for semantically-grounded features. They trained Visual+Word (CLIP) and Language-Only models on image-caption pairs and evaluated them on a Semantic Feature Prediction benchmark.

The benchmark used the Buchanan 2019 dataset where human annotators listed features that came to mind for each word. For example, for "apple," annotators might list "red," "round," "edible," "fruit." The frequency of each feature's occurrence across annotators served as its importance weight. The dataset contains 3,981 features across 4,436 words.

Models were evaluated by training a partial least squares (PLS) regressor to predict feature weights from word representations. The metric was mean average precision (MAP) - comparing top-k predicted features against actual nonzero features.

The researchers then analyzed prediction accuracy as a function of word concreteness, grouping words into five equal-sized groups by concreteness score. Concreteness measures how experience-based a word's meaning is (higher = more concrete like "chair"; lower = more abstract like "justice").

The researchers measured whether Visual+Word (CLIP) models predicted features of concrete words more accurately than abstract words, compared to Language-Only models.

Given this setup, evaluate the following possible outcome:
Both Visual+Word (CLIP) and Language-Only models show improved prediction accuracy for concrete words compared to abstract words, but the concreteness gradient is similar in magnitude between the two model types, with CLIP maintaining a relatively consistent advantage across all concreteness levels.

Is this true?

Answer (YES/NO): NO